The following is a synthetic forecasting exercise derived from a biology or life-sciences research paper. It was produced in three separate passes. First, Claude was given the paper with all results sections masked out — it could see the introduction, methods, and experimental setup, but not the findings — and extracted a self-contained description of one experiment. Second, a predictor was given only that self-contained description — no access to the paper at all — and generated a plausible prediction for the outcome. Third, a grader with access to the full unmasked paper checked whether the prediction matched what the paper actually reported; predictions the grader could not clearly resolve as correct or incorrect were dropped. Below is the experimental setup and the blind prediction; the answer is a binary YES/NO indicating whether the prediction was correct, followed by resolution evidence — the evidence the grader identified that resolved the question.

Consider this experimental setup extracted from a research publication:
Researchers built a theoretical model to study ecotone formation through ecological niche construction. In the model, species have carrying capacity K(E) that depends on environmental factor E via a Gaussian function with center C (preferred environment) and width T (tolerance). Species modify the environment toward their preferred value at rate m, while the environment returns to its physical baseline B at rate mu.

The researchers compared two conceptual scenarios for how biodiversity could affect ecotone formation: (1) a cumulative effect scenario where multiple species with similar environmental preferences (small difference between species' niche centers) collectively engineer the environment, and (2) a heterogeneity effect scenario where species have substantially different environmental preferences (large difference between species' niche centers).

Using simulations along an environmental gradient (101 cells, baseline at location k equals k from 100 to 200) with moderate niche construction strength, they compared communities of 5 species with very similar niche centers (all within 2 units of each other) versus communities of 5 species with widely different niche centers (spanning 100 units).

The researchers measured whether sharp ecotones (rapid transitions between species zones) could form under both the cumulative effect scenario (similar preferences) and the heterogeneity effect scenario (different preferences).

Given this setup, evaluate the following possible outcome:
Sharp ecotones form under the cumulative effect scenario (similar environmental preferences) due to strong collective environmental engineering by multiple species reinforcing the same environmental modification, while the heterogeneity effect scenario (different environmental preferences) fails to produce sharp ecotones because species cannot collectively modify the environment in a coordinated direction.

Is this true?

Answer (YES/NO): NO